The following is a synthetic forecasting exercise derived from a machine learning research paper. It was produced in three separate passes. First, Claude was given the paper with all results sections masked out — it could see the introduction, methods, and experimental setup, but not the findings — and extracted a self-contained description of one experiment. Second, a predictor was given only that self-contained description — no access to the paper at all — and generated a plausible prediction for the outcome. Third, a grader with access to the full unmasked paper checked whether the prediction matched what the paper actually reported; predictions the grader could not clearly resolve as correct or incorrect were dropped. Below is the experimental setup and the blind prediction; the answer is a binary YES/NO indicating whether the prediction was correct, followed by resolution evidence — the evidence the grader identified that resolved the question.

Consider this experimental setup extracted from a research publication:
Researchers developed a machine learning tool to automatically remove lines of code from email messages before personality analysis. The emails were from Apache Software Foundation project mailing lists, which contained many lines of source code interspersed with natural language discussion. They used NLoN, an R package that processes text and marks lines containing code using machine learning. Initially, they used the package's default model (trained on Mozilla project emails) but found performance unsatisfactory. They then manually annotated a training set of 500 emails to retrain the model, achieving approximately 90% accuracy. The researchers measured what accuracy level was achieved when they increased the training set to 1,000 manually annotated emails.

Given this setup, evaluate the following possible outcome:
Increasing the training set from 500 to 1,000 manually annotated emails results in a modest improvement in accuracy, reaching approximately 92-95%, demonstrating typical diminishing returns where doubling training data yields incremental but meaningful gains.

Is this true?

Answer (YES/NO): NO